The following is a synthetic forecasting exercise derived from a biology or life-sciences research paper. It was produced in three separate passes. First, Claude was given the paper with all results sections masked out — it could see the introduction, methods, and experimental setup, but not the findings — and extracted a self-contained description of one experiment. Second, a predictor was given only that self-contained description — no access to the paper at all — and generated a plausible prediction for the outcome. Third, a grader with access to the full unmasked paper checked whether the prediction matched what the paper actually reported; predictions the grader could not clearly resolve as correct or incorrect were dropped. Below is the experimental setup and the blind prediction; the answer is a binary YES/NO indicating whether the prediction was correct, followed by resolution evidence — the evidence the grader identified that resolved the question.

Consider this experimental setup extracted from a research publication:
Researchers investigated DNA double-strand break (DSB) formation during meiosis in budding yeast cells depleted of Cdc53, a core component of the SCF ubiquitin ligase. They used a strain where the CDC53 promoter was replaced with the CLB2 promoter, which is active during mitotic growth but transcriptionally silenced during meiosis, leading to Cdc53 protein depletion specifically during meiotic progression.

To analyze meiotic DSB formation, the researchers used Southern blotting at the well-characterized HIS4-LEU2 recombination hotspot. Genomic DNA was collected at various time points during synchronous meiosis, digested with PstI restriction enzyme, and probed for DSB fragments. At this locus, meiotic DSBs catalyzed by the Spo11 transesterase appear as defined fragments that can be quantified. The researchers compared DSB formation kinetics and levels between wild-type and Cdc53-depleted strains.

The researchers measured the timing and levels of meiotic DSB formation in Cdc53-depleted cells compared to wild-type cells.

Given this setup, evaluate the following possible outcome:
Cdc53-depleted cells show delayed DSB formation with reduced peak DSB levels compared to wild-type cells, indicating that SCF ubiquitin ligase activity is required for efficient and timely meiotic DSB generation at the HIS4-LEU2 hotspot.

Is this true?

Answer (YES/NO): NO